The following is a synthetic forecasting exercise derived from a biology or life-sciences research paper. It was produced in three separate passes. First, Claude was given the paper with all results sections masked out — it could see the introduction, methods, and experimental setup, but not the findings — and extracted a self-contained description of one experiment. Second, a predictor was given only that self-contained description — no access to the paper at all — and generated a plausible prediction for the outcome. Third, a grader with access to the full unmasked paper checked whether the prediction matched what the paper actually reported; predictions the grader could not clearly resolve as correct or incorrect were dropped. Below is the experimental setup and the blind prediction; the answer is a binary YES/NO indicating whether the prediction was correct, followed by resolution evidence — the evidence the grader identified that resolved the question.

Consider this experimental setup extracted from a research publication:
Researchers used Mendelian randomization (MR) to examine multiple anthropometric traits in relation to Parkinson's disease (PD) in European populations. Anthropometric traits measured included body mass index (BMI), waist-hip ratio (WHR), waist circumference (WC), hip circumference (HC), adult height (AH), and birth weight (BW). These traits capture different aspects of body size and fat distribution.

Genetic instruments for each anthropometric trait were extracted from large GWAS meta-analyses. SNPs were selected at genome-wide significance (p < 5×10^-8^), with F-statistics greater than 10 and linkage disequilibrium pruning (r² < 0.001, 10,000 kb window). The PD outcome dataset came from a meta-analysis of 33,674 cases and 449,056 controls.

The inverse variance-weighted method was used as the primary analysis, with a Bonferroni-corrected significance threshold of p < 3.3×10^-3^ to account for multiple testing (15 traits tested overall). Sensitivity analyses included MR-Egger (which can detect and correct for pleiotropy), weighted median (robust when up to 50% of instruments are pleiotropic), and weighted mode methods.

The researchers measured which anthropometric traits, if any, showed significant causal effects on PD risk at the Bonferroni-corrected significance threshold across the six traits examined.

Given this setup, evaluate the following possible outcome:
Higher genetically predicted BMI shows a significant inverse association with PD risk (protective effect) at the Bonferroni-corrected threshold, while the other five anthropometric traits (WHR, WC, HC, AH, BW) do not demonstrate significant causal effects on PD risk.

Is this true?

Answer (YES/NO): NO